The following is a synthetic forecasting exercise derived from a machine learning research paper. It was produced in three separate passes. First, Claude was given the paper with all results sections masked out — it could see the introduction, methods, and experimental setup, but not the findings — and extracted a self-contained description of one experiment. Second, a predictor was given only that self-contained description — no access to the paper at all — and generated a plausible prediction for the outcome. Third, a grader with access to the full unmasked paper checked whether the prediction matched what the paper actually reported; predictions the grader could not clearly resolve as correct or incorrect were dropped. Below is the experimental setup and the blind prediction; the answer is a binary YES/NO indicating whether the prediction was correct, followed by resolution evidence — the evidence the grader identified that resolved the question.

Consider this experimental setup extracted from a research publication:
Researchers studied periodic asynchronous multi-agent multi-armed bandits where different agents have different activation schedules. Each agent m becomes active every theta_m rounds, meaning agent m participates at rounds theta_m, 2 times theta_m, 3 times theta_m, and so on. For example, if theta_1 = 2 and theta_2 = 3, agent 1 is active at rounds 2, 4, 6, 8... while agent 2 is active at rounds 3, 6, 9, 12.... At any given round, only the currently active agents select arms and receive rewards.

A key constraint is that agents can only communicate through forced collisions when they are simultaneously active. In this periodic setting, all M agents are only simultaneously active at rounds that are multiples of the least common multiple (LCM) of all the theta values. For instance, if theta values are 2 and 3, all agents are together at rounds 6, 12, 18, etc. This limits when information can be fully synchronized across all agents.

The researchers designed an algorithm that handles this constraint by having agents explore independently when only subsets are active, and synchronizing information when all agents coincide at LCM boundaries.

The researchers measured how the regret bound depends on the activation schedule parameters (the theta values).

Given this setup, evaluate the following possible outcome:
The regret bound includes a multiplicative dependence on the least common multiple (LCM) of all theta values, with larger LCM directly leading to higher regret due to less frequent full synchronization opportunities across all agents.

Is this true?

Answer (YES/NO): YES